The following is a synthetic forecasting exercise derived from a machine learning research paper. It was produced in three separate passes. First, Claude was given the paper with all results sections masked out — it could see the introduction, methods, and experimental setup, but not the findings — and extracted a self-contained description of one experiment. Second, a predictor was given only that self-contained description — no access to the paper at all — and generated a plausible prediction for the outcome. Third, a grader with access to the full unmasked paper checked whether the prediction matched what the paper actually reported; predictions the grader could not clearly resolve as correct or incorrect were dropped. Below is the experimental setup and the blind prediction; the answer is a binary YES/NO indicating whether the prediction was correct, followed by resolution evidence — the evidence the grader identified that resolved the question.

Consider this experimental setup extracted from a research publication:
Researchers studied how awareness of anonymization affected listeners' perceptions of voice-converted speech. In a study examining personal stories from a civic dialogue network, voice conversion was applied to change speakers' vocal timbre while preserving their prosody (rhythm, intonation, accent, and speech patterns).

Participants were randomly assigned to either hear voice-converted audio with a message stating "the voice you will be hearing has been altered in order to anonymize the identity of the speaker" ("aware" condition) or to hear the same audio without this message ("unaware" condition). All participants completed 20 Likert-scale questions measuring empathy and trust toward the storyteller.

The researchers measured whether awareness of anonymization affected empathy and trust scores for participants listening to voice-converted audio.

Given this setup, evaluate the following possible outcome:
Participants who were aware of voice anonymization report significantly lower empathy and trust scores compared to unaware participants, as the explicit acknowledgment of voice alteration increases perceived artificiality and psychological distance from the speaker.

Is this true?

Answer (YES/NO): NO